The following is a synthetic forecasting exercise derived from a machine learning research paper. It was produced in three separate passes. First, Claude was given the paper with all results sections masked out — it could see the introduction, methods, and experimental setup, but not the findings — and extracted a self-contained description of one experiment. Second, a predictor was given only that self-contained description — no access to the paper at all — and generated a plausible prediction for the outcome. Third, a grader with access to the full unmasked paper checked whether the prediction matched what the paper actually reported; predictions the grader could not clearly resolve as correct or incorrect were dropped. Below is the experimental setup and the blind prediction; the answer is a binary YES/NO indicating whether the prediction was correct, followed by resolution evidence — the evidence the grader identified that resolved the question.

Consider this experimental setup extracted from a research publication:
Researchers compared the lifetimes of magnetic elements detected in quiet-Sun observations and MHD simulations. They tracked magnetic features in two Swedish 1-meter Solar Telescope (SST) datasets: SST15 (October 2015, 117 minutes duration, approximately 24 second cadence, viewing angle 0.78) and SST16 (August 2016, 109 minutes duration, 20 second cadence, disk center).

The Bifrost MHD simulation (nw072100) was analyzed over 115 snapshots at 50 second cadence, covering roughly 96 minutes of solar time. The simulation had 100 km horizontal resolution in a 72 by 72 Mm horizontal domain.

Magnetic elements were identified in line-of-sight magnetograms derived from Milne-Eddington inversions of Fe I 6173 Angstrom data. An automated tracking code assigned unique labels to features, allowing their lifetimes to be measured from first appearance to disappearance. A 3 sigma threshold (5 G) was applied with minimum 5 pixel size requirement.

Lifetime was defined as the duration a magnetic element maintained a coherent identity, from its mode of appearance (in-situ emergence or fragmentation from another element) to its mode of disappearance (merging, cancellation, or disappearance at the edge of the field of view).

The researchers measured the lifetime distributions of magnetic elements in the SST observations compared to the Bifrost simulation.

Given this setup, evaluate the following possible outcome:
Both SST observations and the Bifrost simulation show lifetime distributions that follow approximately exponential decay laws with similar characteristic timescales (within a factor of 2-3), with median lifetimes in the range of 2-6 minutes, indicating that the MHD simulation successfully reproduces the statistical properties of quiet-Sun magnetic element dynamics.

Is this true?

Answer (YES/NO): NO